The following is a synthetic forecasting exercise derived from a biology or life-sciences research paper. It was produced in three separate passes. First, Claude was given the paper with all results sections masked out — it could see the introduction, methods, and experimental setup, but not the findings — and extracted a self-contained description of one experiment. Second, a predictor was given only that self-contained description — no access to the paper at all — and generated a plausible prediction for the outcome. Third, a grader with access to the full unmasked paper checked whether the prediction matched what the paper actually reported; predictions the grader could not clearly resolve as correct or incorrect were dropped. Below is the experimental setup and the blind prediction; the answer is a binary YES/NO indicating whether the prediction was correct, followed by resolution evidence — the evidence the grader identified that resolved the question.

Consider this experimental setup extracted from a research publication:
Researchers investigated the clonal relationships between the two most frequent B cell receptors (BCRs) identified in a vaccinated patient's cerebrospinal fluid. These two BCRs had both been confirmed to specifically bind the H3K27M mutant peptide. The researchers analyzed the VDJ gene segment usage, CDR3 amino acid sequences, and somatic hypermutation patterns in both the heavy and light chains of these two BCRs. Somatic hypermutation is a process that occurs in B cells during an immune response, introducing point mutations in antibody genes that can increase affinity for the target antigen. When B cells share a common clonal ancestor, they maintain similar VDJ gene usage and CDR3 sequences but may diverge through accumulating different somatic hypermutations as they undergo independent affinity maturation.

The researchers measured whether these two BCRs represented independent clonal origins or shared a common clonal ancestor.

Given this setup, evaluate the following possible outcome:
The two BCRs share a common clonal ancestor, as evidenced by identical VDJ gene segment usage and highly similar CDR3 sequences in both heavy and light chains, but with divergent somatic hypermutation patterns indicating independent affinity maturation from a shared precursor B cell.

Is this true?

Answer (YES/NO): YES